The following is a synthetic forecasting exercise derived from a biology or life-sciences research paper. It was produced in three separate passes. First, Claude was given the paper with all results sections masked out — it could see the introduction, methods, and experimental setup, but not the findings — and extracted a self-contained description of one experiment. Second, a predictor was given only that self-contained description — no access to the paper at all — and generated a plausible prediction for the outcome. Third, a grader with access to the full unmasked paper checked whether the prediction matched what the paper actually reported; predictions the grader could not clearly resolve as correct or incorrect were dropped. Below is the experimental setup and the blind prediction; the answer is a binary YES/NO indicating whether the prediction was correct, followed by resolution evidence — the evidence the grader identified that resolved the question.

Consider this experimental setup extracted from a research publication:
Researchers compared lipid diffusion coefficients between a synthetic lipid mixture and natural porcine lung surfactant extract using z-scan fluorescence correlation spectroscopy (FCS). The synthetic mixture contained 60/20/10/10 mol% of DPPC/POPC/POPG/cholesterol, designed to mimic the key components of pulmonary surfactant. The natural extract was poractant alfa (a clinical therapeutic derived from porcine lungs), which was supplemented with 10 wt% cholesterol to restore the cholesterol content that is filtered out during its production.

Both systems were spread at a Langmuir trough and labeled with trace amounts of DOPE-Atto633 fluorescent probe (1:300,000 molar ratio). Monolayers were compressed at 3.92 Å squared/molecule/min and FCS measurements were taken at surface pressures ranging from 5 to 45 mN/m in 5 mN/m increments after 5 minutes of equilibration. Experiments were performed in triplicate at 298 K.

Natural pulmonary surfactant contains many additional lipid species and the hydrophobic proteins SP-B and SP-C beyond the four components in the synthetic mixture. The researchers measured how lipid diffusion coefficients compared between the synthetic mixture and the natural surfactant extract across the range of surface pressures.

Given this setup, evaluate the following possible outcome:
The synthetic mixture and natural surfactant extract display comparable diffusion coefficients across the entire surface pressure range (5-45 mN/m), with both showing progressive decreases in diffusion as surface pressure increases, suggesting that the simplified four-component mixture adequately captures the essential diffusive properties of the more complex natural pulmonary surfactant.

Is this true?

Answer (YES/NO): NO